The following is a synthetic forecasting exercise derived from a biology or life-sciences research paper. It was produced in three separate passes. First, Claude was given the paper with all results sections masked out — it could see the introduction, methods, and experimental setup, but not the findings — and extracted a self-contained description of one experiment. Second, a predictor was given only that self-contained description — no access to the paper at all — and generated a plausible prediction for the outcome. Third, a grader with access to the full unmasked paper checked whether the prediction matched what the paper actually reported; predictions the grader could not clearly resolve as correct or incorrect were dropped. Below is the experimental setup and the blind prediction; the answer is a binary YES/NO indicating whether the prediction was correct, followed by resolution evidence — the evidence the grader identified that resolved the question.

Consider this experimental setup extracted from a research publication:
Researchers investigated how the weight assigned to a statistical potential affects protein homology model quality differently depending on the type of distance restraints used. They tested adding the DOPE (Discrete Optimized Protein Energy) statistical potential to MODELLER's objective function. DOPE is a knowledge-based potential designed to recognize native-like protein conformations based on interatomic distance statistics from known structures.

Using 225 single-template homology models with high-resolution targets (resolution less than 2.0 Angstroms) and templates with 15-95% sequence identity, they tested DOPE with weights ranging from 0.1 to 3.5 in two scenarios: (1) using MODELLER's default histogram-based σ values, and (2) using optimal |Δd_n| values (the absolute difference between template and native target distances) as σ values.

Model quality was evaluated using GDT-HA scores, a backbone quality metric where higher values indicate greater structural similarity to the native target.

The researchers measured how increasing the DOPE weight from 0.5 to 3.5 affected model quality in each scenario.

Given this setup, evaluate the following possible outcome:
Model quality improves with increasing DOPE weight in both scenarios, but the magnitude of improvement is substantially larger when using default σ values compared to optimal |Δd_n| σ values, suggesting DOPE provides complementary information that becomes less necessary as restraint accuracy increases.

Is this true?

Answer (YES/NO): NO